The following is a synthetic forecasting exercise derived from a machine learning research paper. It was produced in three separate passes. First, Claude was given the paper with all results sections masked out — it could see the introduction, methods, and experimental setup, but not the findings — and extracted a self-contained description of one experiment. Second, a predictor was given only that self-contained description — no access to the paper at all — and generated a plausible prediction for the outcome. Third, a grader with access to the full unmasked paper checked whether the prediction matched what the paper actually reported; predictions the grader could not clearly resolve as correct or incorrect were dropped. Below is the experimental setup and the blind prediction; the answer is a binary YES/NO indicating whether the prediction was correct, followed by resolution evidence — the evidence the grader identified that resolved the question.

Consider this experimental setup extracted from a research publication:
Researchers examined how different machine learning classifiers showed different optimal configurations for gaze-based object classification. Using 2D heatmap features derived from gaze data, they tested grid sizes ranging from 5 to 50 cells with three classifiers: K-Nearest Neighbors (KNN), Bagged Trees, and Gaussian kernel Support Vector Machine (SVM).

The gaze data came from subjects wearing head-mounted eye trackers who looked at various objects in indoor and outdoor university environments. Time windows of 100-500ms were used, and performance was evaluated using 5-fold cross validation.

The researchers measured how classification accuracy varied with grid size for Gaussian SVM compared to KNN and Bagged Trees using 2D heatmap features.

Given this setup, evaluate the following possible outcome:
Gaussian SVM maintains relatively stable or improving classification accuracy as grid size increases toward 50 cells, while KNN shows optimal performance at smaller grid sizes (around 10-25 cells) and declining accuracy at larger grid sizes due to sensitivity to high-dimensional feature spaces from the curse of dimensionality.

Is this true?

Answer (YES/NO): NO